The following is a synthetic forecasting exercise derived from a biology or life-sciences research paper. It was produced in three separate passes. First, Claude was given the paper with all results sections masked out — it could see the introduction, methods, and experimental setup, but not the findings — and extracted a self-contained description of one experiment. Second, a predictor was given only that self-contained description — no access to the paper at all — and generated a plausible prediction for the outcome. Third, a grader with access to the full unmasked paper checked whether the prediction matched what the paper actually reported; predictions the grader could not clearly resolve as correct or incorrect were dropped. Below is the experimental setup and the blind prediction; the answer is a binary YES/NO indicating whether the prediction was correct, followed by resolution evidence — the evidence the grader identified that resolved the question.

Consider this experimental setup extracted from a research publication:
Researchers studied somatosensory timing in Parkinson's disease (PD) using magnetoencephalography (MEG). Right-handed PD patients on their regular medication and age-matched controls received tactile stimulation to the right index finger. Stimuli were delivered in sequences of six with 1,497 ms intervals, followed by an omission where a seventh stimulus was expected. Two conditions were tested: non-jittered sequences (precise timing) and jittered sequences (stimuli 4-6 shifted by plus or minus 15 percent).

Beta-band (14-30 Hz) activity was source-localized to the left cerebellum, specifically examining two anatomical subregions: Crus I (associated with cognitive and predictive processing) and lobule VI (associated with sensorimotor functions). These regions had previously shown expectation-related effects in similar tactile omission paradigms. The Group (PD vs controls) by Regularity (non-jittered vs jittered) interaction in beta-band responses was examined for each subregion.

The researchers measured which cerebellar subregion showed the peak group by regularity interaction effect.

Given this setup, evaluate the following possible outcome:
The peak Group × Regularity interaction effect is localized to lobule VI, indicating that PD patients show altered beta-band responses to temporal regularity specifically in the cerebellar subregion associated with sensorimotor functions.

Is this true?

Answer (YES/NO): NO